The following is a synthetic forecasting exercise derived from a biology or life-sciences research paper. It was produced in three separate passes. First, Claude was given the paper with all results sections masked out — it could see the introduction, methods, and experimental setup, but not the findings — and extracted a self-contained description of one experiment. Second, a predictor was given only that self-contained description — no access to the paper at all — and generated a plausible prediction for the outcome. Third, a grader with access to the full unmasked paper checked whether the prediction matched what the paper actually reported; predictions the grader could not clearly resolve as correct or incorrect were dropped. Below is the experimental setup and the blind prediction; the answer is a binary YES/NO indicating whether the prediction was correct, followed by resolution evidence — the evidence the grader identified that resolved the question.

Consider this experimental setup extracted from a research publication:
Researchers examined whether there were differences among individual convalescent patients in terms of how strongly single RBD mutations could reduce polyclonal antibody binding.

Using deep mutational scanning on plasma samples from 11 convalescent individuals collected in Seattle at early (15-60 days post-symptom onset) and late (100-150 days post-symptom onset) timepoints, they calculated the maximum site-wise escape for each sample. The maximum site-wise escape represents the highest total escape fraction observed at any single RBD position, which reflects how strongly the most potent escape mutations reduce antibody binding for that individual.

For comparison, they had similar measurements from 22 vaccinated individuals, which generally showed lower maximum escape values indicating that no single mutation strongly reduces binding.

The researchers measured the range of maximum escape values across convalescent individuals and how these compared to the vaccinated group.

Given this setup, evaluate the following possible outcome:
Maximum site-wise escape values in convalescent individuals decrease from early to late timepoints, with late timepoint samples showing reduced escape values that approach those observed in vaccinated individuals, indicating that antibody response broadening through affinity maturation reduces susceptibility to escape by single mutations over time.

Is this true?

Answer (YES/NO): NO